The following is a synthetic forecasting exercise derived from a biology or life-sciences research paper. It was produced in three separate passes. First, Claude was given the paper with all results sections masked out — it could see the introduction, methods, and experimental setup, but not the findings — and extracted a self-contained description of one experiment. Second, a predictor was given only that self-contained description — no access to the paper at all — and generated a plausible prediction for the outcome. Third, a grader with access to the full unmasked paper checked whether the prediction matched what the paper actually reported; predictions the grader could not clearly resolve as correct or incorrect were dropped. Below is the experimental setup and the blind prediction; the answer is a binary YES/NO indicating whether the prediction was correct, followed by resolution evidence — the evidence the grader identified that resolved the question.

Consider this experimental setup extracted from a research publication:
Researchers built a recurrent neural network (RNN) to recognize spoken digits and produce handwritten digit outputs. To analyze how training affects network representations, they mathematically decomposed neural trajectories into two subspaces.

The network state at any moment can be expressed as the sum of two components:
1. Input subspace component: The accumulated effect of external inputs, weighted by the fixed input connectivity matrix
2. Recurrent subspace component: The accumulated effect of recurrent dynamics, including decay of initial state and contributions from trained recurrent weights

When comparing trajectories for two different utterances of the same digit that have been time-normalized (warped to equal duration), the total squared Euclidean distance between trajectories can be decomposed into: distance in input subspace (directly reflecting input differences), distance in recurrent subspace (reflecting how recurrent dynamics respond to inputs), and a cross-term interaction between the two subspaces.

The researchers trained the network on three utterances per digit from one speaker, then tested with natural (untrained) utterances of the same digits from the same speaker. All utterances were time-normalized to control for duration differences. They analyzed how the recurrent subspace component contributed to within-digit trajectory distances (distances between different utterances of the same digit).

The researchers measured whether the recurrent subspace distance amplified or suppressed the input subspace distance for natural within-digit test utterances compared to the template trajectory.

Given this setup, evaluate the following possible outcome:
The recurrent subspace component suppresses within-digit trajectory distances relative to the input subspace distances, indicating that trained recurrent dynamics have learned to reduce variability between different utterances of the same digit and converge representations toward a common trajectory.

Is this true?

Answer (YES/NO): YES